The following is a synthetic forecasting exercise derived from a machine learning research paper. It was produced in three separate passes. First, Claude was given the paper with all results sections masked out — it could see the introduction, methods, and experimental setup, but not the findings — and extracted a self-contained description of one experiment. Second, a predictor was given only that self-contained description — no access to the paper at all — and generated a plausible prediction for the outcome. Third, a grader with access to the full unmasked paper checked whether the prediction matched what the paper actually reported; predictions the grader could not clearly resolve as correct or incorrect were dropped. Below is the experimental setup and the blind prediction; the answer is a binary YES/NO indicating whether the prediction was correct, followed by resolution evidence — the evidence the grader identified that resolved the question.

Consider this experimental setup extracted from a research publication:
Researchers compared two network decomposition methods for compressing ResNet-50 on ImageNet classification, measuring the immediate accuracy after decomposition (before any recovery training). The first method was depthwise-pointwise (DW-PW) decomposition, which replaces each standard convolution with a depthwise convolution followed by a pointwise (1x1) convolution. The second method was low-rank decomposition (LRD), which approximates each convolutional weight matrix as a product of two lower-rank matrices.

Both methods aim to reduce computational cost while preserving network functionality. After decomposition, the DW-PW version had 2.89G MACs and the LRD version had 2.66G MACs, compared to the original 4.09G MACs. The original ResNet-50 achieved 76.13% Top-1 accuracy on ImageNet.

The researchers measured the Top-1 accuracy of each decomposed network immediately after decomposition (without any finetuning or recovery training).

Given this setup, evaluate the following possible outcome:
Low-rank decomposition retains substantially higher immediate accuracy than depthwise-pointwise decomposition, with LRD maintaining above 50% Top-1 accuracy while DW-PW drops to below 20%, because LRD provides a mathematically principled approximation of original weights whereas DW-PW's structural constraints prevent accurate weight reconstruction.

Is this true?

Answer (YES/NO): NO